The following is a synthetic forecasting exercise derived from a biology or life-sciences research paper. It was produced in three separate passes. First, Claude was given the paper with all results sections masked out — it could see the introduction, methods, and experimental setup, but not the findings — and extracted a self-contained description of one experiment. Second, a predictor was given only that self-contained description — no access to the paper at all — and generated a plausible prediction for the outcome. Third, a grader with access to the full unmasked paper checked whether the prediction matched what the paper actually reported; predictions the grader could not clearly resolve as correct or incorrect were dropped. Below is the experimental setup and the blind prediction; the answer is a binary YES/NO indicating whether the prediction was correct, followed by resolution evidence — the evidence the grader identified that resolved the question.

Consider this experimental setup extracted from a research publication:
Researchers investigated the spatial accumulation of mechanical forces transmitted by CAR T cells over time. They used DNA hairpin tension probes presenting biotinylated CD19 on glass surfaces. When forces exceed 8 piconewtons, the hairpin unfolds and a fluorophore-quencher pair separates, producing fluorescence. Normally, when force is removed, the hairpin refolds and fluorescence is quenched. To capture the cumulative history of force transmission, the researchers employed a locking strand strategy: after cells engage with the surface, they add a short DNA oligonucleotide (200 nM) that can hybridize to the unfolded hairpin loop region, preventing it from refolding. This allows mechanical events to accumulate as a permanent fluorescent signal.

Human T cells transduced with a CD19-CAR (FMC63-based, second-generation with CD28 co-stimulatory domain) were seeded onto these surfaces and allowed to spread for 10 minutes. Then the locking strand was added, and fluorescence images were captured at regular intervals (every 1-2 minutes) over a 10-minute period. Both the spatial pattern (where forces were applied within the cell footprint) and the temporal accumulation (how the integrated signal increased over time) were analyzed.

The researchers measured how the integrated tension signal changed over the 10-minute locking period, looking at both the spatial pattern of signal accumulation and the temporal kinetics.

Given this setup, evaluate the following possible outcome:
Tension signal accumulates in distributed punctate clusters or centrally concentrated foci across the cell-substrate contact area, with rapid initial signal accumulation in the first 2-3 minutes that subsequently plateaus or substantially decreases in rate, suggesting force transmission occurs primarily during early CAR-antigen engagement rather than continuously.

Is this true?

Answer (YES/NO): NO